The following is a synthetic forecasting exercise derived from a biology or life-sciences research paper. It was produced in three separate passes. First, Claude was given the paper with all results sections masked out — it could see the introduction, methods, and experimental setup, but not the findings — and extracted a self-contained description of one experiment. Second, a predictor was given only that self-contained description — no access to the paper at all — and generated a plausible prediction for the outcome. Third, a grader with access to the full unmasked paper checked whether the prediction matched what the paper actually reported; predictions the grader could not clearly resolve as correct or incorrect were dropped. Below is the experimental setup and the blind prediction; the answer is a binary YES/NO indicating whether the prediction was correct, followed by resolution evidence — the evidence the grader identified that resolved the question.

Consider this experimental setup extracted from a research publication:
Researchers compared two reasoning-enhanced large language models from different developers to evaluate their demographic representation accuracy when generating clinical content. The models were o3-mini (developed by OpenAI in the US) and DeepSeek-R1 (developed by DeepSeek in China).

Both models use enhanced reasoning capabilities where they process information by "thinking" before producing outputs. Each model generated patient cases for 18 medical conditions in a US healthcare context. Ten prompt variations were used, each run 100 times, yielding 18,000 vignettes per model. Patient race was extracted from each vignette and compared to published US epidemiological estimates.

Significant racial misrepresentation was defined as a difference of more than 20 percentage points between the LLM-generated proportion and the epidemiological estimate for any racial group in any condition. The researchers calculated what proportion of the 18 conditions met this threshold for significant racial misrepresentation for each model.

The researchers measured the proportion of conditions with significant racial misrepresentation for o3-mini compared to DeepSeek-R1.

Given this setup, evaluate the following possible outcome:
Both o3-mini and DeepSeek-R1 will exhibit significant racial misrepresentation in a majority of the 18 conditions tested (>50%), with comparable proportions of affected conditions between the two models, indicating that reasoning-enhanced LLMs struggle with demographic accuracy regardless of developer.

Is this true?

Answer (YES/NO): YES